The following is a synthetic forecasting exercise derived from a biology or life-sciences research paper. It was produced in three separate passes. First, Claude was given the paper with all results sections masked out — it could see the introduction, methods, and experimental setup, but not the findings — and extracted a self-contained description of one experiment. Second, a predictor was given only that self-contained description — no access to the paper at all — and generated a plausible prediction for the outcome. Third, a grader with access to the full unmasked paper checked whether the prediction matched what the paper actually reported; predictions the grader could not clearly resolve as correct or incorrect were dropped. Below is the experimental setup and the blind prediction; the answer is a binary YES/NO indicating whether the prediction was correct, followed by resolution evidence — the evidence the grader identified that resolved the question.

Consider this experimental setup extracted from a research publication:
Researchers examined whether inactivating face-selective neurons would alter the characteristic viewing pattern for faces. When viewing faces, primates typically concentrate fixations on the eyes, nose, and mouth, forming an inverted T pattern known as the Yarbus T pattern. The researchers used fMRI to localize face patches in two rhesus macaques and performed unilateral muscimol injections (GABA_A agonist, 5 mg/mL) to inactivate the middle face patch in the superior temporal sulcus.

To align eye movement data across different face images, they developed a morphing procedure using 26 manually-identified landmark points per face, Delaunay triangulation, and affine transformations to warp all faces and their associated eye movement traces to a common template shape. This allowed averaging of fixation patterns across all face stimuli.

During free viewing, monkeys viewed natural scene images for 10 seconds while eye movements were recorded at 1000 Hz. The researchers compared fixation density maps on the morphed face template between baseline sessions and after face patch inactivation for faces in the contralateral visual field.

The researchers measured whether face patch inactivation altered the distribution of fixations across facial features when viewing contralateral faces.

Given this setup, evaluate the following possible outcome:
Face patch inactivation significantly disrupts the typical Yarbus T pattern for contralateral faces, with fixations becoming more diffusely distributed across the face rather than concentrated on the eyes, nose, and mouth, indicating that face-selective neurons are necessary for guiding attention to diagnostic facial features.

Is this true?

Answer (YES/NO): NO